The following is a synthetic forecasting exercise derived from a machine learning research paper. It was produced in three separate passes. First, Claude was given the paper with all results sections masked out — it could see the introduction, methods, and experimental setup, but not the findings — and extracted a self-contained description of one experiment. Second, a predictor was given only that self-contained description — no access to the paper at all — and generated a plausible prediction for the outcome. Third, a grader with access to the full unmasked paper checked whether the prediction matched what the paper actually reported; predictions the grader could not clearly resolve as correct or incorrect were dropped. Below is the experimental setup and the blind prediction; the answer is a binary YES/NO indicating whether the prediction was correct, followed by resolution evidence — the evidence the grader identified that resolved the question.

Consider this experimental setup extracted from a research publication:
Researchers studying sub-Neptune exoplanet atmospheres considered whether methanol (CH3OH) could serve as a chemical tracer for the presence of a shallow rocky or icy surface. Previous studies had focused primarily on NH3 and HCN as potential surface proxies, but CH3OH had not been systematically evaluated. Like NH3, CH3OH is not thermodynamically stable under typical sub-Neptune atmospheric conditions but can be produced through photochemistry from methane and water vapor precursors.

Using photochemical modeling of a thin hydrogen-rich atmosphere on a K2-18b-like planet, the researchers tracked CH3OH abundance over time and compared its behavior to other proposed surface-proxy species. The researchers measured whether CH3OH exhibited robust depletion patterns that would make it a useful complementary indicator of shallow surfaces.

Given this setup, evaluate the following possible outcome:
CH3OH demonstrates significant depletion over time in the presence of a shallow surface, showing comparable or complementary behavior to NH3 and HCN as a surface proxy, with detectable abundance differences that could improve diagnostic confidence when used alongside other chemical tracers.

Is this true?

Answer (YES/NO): NO